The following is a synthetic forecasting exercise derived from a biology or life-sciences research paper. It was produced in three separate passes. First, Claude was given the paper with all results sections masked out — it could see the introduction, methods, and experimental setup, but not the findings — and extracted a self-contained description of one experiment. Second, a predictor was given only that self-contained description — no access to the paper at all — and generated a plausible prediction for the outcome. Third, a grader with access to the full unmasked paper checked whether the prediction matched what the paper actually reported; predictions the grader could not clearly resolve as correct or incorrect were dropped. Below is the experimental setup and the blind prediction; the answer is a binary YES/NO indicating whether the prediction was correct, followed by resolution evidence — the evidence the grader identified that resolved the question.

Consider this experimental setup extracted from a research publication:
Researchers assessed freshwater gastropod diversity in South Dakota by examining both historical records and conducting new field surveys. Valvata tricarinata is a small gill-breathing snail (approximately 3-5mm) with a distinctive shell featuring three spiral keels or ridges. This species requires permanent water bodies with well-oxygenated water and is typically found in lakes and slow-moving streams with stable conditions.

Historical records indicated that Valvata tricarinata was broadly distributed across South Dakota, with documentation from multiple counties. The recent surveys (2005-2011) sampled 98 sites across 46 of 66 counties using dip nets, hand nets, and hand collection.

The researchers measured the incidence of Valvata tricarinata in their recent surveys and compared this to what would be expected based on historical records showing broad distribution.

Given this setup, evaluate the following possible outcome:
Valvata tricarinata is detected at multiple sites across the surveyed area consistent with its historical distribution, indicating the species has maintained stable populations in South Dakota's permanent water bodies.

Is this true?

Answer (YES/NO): YES